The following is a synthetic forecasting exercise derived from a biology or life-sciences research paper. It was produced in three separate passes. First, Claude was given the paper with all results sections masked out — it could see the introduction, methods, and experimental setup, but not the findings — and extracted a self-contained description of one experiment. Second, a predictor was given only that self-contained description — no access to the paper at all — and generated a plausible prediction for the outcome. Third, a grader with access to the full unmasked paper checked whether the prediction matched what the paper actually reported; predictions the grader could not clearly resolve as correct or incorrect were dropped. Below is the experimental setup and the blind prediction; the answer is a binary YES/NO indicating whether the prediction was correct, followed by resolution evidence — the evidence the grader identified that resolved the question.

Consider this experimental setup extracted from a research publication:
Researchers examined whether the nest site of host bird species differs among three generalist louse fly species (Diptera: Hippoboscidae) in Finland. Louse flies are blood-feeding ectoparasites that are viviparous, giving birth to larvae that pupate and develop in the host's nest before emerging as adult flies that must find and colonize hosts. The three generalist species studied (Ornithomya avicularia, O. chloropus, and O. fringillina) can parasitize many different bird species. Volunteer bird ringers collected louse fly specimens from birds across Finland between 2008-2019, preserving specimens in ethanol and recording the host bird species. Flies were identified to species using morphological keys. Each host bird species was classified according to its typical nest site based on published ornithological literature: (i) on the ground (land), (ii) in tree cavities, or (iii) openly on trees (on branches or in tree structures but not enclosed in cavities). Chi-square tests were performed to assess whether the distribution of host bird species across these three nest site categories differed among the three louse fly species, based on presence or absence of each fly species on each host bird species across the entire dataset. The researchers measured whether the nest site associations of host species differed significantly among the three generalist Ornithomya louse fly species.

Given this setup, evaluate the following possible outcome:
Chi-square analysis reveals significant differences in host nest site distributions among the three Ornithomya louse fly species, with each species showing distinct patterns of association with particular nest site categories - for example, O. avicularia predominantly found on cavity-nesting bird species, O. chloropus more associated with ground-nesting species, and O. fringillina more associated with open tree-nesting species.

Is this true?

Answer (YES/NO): NO